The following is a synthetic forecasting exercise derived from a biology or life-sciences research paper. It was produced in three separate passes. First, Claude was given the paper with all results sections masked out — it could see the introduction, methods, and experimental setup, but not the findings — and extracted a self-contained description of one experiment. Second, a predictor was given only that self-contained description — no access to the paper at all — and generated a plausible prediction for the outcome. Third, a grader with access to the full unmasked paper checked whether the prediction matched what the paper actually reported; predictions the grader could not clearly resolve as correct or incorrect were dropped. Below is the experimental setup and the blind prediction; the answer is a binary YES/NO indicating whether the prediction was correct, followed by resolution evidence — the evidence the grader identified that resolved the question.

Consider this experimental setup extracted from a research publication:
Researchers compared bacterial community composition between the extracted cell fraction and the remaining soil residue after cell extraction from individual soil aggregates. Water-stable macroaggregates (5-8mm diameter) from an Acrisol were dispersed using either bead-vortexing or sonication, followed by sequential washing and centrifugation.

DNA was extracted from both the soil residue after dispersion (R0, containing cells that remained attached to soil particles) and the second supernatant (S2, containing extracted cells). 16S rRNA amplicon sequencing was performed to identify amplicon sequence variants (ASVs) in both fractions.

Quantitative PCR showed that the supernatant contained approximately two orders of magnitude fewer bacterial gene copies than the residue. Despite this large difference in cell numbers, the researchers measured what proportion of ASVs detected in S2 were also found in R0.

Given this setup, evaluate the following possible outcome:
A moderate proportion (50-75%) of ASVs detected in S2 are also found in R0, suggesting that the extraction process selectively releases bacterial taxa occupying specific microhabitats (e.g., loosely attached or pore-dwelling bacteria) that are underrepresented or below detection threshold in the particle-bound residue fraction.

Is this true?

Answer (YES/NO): NO